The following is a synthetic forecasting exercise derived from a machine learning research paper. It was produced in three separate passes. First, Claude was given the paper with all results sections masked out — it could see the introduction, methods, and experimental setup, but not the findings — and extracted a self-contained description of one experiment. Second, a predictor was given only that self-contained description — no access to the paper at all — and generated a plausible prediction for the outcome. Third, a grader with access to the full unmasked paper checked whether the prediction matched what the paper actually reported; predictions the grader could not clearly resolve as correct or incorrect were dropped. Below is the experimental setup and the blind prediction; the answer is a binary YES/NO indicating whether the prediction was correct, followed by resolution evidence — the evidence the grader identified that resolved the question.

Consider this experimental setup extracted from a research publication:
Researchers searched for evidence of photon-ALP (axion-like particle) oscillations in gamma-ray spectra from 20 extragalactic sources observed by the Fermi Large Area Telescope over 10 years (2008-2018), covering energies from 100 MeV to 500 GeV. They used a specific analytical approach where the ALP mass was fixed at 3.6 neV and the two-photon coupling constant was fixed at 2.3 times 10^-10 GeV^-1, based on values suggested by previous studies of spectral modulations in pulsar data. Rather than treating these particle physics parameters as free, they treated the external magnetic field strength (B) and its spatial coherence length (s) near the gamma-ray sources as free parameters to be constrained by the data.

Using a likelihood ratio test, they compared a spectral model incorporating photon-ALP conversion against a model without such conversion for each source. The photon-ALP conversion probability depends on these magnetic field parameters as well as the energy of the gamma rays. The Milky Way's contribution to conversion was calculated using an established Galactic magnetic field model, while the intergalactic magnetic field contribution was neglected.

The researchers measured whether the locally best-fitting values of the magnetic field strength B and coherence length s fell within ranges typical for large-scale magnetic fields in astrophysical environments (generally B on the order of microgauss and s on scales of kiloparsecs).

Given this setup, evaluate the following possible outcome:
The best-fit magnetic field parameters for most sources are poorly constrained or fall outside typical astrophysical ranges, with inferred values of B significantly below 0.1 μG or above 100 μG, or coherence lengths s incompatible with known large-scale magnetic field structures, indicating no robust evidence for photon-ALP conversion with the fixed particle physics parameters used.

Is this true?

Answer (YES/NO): NO